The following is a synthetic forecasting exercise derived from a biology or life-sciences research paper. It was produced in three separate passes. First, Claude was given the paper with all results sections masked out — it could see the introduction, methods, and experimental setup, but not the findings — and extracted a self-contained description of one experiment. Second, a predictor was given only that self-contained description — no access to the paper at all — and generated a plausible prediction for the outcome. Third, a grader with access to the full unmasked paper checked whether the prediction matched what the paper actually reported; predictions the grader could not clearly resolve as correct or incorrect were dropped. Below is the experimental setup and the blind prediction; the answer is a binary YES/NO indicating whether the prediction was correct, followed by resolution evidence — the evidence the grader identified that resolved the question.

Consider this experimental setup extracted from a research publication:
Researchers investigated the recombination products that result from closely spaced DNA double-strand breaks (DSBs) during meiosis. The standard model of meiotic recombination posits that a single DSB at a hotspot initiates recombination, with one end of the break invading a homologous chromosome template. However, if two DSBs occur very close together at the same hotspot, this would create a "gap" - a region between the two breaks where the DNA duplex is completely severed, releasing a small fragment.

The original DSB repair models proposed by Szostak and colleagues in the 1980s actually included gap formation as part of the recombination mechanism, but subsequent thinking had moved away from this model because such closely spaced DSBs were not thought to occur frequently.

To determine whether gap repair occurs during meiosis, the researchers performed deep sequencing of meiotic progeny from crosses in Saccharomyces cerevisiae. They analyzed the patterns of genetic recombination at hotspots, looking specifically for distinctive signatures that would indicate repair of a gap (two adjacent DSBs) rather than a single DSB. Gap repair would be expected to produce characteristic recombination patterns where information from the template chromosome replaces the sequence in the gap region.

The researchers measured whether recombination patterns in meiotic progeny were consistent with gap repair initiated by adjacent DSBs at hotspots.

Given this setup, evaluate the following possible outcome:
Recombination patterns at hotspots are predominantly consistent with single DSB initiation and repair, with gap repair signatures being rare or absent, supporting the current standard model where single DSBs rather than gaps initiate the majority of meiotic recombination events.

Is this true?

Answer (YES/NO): NO